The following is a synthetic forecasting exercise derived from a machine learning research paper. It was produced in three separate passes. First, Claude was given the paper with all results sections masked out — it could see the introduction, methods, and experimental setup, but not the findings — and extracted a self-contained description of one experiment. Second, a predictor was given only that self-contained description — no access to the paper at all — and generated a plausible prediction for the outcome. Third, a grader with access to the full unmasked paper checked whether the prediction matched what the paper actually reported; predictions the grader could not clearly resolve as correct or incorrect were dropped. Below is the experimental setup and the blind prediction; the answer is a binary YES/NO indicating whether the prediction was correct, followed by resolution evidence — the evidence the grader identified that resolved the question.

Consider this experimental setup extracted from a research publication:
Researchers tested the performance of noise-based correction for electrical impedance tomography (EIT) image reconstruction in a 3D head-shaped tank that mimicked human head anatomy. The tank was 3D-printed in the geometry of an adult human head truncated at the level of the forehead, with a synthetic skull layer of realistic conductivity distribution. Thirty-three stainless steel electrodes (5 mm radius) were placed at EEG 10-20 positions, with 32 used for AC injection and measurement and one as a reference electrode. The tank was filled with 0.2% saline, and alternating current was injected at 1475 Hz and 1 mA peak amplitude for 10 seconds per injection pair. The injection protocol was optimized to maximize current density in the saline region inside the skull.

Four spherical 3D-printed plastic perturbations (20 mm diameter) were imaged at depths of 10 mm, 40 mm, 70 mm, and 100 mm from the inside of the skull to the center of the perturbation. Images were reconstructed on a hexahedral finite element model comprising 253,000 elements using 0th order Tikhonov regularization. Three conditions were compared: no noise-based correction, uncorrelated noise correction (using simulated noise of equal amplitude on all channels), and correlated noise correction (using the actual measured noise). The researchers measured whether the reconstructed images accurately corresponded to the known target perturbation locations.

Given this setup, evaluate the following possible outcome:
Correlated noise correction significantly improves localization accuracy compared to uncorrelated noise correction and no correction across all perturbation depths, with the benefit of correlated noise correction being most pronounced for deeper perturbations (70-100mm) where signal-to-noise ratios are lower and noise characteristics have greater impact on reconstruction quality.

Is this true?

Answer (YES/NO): NO